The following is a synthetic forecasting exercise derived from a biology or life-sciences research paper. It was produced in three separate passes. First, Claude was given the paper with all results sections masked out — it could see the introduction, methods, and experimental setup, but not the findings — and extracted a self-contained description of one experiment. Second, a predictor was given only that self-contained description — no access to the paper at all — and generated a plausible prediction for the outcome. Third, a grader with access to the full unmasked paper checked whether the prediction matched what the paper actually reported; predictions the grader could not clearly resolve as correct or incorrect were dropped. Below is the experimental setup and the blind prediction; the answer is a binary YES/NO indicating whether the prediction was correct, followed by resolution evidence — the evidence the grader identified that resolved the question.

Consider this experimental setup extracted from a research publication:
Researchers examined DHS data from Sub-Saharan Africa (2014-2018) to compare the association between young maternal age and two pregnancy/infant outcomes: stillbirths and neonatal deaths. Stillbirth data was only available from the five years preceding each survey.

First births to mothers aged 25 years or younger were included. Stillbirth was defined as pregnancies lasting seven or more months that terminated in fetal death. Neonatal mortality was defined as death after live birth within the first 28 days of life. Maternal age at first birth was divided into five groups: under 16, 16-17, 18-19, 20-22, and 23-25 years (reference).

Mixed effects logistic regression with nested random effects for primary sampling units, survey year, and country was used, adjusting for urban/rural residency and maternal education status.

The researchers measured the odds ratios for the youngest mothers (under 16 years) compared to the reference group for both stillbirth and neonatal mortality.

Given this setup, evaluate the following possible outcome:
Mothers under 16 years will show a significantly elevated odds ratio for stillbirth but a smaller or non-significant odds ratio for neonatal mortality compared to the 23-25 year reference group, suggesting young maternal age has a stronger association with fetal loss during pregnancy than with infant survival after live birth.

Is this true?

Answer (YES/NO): NO